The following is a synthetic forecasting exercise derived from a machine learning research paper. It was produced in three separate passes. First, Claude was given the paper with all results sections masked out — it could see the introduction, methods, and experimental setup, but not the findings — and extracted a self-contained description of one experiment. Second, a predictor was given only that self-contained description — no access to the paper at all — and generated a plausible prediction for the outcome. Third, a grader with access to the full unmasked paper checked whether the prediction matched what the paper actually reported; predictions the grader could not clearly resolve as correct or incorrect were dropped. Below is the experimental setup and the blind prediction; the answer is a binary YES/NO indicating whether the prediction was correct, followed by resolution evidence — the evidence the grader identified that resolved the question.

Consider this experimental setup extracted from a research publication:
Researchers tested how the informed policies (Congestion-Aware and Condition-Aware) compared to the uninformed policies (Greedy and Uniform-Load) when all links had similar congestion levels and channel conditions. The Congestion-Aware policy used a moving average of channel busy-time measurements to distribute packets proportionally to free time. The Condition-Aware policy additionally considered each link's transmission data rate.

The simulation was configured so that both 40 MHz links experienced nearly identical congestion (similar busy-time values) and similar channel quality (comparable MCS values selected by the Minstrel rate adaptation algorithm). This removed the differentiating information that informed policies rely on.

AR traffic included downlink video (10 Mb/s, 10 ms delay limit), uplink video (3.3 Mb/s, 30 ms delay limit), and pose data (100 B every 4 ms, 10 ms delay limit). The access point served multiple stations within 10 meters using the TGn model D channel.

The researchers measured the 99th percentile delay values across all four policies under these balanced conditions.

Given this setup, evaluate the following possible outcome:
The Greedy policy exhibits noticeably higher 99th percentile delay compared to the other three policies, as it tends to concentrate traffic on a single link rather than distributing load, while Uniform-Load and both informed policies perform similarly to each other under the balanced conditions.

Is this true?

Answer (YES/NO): NO